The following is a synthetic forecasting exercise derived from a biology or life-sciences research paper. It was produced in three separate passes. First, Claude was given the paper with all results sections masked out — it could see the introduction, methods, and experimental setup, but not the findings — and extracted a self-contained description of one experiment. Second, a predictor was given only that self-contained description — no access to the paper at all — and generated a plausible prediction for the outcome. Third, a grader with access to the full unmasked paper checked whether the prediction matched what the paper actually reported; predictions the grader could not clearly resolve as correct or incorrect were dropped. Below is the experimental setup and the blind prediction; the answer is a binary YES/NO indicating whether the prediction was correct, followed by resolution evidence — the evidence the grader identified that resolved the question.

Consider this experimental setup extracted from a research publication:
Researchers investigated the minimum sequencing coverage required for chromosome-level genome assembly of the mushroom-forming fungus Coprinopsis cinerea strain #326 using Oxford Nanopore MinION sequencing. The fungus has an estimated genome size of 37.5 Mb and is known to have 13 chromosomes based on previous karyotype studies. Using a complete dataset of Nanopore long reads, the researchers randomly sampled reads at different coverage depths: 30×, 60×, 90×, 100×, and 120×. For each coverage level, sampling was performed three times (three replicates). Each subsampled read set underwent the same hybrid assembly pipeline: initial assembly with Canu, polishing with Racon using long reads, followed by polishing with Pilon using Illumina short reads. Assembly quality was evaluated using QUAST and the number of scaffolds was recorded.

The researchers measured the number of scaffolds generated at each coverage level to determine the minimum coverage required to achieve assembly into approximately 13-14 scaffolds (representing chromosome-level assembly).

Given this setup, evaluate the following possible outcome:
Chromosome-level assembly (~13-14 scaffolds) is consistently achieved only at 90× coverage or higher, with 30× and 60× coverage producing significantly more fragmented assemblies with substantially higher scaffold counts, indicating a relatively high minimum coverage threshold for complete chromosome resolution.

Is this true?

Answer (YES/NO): NO